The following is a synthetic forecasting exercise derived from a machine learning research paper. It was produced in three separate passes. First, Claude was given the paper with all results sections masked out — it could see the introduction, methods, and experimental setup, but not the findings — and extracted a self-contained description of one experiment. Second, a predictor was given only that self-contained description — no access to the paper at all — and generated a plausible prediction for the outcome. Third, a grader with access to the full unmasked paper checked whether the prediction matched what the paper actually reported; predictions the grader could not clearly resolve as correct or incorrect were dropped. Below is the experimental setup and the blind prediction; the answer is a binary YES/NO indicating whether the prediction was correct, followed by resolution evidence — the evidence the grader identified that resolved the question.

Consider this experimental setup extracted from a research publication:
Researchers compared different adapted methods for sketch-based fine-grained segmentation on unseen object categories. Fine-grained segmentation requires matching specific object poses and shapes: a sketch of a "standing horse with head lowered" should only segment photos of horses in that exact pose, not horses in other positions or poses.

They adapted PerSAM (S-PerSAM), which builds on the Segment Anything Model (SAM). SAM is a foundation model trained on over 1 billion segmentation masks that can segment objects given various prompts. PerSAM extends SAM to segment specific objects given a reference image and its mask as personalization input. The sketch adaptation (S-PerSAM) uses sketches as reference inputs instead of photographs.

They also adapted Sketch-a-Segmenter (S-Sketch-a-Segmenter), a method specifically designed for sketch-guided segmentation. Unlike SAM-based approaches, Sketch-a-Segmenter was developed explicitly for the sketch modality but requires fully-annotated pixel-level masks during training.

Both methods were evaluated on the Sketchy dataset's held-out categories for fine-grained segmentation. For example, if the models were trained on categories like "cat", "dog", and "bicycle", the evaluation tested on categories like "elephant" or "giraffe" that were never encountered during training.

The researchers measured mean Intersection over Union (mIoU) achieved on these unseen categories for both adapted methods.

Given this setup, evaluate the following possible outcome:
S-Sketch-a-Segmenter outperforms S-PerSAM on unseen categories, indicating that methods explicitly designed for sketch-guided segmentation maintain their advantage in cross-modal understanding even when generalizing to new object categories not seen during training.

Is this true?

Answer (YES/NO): YES